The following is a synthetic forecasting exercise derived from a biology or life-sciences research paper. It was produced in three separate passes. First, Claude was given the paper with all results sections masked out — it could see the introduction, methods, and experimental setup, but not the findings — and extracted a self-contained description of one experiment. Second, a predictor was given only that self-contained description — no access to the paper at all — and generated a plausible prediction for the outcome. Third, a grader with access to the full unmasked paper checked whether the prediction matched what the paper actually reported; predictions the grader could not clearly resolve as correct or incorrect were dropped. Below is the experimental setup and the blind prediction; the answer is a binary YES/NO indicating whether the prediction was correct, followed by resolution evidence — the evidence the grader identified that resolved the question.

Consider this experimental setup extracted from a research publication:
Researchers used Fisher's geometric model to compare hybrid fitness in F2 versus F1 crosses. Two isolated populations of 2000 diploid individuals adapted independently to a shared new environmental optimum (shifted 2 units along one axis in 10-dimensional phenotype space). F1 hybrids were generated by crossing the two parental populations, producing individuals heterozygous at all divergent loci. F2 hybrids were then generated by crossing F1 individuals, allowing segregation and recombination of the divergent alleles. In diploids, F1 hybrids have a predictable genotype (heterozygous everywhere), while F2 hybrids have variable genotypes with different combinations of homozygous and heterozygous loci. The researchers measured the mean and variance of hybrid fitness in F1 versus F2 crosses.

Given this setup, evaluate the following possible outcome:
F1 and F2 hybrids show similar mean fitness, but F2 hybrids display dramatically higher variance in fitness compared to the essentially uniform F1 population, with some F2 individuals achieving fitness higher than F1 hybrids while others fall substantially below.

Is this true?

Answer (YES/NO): NO